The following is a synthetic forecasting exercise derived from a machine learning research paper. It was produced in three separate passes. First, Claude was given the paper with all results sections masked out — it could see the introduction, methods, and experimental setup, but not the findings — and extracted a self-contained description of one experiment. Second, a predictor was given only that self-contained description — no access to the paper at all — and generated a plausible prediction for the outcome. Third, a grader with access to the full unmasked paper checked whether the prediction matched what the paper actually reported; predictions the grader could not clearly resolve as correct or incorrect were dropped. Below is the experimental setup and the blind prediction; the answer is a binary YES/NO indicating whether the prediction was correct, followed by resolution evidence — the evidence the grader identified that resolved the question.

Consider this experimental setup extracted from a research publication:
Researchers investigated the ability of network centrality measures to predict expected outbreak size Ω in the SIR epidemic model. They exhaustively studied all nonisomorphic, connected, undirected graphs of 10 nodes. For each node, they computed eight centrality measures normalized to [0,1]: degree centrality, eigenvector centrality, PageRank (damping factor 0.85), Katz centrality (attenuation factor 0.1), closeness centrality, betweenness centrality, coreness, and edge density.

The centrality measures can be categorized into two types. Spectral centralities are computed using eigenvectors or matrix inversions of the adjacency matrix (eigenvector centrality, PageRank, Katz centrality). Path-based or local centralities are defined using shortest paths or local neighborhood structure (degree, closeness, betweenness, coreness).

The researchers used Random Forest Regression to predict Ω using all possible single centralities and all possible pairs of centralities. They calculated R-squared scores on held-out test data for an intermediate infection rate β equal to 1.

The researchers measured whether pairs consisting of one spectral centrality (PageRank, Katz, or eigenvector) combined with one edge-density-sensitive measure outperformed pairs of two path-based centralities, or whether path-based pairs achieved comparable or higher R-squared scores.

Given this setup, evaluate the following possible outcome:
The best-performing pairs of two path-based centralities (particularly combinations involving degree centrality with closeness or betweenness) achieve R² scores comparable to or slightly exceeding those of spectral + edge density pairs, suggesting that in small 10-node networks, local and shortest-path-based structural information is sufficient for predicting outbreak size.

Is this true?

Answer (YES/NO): NO